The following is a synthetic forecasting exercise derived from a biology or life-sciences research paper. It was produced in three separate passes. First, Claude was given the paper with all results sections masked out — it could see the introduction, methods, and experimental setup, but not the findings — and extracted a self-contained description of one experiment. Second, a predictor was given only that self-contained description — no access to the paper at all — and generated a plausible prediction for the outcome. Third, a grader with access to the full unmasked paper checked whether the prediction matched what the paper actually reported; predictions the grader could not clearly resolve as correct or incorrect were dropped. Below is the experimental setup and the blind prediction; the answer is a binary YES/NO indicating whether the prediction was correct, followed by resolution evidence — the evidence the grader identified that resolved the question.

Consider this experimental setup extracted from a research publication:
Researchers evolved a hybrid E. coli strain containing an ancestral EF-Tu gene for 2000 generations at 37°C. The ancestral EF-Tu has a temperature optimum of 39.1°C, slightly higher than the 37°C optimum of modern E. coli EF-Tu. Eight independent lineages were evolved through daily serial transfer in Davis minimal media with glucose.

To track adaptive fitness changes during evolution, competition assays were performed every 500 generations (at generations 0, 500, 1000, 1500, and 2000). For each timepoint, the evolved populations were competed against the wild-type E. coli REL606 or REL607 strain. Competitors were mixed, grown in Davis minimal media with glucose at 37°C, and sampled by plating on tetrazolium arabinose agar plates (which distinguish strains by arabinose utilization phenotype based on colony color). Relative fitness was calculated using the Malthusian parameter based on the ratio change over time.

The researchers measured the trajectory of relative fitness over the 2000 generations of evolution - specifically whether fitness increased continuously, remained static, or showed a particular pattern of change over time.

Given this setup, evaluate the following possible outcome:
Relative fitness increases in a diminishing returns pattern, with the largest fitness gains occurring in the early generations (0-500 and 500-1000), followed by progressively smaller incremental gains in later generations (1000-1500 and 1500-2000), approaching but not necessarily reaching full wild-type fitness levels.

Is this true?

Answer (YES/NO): NO